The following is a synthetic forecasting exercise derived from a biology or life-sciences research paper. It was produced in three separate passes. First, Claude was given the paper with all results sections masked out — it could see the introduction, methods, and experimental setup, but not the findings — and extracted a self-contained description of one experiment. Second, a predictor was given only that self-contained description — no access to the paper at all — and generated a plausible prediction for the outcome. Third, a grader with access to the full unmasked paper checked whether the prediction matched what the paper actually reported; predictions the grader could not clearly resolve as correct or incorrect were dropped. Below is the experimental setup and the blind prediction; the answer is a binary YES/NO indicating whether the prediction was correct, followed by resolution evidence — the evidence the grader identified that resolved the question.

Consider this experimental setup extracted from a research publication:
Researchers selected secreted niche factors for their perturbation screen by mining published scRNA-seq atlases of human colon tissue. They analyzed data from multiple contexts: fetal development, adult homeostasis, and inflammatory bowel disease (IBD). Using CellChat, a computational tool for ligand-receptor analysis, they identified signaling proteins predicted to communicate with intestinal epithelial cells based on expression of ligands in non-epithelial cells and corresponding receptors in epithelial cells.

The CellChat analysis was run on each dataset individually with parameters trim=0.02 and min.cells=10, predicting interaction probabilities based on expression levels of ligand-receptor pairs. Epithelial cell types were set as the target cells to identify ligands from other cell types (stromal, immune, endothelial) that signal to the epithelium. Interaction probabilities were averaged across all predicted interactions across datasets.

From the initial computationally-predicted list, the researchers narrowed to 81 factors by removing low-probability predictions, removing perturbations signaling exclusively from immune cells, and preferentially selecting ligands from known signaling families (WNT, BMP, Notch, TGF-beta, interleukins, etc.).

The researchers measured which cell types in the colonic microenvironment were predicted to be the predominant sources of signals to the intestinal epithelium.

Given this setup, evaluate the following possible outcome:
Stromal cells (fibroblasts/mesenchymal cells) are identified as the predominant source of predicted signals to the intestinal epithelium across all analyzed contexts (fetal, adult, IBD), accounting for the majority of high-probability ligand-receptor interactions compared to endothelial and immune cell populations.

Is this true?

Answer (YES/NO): NO